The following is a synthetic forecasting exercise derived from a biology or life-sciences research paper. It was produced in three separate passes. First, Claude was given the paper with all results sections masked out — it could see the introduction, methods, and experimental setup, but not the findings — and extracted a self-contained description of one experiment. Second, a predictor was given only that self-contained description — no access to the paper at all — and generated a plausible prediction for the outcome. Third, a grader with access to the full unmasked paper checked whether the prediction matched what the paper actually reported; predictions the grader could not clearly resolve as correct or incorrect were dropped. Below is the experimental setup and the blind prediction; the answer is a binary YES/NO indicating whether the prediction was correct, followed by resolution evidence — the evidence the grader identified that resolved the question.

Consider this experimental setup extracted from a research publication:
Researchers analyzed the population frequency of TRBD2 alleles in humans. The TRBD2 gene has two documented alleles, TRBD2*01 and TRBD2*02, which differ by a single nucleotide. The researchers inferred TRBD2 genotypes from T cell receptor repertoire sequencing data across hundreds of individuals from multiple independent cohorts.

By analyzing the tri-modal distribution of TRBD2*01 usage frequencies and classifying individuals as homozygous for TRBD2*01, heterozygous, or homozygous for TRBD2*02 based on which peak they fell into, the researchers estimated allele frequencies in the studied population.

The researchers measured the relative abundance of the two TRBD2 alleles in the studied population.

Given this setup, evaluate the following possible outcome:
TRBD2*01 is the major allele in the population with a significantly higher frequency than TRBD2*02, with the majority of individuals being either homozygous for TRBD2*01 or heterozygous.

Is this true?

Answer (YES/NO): NO